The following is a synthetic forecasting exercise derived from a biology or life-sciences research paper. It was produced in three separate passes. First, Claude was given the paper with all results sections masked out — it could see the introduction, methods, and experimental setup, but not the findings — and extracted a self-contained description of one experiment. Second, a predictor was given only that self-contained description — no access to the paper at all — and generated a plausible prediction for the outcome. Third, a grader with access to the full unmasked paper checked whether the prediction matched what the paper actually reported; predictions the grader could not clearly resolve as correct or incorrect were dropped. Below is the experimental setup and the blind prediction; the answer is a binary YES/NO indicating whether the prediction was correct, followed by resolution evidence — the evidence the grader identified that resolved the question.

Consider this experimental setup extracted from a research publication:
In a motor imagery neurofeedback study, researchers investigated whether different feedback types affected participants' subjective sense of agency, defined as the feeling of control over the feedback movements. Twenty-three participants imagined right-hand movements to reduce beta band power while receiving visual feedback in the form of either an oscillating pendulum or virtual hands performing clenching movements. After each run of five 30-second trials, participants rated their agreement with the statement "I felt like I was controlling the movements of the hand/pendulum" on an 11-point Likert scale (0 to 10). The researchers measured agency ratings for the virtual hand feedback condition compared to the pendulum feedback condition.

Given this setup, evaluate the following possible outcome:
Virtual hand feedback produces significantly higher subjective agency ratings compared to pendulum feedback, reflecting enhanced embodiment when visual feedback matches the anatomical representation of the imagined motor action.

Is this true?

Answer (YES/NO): YES